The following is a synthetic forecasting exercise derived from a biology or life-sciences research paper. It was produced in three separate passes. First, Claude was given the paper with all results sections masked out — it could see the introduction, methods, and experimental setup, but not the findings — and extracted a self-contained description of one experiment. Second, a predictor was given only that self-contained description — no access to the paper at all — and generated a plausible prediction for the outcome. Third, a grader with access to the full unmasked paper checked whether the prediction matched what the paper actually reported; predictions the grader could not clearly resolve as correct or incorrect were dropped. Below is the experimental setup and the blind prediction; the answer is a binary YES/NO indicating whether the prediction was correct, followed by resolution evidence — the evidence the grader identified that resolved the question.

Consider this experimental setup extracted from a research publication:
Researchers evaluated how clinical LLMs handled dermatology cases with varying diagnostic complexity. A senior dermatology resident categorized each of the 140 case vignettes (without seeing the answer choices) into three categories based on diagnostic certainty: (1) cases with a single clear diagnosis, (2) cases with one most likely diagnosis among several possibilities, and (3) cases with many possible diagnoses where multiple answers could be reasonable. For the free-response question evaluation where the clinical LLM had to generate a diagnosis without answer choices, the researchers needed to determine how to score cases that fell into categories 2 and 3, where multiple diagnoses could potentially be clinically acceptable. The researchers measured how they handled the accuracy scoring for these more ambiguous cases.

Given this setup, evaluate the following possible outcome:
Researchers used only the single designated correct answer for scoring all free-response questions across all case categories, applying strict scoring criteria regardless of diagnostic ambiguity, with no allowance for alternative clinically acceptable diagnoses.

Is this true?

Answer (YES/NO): NO